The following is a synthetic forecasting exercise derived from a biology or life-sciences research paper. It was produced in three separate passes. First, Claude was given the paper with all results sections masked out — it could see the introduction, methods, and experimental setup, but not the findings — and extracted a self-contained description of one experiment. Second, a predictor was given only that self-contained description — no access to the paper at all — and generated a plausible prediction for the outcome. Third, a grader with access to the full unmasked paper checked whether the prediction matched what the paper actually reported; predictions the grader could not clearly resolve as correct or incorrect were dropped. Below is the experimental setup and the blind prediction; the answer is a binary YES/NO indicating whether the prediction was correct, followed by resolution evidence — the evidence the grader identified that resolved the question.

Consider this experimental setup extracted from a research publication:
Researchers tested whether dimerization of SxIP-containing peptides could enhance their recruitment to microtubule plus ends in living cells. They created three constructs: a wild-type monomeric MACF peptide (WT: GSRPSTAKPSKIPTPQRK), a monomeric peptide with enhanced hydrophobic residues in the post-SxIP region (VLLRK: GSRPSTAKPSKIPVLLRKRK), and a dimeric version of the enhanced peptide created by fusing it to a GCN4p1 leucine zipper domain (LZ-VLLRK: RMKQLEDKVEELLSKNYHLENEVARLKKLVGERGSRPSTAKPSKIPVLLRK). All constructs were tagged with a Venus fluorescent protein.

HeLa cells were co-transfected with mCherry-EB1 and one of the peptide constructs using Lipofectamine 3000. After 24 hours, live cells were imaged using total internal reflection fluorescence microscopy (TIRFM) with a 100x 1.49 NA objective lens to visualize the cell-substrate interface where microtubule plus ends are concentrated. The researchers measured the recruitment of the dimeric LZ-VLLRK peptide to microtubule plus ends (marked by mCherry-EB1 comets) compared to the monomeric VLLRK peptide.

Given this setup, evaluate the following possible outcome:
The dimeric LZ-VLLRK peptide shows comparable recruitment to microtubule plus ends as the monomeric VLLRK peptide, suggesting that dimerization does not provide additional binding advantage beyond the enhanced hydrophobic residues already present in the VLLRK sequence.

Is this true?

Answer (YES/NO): NO